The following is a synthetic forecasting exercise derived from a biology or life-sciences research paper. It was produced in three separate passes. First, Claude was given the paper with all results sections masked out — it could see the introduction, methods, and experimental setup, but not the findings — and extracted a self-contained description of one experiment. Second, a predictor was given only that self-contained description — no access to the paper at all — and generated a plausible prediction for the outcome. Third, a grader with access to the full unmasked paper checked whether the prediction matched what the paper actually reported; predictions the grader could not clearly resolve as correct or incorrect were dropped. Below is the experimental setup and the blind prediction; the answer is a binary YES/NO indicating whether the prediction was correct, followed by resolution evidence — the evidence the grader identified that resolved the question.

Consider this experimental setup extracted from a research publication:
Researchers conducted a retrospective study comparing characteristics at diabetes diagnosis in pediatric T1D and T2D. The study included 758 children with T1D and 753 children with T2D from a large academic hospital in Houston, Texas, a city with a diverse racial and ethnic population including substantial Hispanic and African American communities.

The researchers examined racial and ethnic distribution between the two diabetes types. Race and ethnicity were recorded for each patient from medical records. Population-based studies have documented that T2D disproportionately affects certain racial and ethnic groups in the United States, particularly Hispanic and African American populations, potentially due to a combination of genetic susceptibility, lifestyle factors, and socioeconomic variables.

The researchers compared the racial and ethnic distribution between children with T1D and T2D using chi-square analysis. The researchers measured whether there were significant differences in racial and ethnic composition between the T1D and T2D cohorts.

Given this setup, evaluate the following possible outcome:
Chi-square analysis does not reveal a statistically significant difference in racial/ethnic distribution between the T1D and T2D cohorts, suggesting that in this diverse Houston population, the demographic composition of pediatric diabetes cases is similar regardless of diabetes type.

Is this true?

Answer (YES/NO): NO